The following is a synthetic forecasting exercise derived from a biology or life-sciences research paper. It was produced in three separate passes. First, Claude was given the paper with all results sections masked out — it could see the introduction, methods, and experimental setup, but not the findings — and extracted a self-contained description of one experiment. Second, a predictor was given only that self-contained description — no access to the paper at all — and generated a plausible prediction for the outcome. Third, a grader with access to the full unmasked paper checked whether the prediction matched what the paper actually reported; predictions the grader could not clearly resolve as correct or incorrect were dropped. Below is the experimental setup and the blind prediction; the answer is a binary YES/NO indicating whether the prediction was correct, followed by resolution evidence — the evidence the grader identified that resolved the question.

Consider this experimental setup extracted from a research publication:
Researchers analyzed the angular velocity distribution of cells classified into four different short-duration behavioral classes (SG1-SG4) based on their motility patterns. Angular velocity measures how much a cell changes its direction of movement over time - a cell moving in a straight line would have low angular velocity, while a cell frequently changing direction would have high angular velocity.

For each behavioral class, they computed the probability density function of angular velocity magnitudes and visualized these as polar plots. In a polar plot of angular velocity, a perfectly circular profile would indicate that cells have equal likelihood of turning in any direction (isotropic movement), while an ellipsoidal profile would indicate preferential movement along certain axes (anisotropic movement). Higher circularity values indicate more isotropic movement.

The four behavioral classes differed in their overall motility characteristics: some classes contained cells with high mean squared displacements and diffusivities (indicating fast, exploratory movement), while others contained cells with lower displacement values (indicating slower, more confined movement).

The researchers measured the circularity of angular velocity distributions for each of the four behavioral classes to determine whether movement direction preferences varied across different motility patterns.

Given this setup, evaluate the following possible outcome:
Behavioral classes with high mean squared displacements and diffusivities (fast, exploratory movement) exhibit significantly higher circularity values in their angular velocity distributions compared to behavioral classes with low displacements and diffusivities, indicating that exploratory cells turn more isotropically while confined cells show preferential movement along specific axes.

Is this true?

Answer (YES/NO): NO